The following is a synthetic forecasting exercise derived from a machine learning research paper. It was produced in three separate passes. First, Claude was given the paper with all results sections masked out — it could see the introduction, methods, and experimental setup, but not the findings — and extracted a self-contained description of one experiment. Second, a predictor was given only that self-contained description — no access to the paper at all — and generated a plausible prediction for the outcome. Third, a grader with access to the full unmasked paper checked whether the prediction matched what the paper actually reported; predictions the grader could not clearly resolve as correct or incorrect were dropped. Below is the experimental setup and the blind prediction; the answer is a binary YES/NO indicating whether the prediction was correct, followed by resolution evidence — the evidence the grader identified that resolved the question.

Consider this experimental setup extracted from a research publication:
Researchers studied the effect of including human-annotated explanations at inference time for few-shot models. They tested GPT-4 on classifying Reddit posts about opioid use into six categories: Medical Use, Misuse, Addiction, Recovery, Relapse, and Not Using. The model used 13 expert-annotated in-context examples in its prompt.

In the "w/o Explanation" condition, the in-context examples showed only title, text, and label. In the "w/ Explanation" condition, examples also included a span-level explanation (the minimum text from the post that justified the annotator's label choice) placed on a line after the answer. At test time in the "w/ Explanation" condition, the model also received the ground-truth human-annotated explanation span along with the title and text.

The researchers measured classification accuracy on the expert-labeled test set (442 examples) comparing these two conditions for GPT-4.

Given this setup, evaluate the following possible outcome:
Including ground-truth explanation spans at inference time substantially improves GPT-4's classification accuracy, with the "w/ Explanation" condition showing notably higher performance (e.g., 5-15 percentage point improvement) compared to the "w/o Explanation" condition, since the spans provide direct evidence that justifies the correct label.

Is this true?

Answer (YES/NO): YES